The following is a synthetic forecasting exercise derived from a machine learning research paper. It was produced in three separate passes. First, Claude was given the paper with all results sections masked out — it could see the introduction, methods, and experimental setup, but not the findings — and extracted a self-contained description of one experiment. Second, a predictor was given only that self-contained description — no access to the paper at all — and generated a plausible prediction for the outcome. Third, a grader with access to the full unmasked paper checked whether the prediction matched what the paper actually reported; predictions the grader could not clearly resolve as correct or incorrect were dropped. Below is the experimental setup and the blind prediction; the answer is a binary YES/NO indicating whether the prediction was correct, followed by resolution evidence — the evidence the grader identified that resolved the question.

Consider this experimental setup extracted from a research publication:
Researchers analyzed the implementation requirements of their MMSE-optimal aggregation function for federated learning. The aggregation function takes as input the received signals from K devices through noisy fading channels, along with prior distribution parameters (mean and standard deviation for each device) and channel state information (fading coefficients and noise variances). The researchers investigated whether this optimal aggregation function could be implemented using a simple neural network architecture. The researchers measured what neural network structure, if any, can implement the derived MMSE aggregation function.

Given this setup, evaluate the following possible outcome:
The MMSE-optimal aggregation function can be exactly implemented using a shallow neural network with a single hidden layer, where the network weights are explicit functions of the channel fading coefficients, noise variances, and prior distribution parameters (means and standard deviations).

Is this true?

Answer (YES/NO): YES